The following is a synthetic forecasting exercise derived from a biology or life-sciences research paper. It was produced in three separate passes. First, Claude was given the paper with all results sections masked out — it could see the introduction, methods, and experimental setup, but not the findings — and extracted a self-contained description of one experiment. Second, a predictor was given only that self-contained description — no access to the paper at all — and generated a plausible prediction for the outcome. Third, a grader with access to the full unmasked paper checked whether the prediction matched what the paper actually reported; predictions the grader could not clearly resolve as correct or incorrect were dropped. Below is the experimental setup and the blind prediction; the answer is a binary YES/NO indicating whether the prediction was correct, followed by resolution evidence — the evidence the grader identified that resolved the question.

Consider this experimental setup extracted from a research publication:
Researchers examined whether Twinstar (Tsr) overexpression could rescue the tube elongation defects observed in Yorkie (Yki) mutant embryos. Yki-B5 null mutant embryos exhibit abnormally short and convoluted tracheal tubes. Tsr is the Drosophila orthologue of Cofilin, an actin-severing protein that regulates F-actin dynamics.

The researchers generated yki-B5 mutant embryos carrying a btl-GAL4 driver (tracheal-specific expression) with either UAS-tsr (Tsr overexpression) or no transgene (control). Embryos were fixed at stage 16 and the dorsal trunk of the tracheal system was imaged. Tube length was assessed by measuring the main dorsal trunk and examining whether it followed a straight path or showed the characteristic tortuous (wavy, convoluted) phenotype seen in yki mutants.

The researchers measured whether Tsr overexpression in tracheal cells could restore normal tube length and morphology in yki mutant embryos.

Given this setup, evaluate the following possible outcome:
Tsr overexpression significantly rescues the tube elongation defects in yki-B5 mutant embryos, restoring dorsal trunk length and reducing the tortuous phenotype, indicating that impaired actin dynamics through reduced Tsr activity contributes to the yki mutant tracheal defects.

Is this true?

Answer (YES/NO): YES